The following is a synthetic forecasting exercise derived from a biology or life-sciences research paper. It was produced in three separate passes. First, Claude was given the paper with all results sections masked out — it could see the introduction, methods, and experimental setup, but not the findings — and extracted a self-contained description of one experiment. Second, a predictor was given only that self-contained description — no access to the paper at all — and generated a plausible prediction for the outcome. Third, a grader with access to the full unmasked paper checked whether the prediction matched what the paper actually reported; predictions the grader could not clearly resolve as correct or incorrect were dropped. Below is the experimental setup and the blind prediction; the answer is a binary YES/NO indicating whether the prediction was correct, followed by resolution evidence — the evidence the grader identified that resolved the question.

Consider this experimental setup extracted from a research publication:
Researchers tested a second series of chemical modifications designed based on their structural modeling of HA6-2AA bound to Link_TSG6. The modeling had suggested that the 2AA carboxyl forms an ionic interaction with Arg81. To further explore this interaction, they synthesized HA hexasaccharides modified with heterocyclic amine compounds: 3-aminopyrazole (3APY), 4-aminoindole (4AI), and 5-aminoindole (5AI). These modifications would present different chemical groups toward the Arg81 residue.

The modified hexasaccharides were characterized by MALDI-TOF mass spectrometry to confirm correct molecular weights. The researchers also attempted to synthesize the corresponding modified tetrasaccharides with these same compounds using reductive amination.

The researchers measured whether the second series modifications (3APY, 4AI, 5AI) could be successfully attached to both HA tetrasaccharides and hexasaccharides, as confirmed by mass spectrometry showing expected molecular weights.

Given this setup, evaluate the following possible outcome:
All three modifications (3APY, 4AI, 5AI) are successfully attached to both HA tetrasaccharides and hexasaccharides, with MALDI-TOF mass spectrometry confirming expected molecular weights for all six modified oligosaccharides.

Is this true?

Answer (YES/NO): NO